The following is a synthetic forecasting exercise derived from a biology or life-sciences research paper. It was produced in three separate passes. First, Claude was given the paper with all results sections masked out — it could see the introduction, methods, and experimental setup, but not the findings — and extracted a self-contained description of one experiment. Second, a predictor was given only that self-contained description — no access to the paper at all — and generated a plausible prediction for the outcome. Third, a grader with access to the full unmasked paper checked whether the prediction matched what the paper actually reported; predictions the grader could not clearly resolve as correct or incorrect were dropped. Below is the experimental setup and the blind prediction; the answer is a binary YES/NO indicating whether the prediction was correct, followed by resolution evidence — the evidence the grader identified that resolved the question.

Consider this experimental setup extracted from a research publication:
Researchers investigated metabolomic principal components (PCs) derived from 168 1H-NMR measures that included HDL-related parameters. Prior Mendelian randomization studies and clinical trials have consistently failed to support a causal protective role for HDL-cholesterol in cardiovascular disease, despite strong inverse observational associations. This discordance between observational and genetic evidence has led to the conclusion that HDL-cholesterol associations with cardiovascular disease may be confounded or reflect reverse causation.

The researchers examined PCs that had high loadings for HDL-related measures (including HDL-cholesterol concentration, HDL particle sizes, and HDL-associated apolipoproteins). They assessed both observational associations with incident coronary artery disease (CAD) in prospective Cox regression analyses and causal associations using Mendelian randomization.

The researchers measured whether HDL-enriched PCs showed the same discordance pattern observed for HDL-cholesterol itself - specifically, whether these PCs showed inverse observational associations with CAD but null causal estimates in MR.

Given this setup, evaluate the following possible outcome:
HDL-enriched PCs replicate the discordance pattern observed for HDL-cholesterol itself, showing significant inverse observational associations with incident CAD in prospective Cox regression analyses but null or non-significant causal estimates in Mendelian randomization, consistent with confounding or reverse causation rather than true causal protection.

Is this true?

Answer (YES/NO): NO